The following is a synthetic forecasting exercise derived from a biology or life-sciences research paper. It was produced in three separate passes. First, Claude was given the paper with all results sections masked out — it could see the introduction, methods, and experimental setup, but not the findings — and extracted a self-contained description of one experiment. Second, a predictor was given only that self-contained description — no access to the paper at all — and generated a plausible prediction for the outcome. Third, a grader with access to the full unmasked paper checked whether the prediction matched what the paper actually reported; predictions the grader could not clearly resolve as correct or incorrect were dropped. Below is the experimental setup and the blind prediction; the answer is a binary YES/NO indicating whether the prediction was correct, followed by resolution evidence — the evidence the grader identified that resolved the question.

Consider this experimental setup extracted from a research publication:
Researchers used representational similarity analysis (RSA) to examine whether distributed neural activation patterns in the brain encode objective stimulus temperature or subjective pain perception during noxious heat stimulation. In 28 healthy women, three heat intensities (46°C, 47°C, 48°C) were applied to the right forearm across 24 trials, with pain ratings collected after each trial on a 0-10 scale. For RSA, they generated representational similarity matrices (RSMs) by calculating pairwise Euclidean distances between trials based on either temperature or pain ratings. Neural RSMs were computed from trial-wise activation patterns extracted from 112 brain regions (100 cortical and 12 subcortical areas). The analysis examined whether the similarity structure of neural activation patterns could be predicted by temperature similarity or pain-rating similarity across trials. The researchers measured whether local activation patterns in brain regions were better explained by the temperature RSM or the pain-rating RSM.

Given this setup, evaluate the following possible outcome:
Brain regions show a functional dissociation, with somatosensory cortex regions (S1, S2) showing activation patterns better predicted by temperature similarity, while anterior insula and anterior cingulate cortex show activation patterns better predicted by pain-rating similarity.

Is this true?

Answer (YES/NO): NO